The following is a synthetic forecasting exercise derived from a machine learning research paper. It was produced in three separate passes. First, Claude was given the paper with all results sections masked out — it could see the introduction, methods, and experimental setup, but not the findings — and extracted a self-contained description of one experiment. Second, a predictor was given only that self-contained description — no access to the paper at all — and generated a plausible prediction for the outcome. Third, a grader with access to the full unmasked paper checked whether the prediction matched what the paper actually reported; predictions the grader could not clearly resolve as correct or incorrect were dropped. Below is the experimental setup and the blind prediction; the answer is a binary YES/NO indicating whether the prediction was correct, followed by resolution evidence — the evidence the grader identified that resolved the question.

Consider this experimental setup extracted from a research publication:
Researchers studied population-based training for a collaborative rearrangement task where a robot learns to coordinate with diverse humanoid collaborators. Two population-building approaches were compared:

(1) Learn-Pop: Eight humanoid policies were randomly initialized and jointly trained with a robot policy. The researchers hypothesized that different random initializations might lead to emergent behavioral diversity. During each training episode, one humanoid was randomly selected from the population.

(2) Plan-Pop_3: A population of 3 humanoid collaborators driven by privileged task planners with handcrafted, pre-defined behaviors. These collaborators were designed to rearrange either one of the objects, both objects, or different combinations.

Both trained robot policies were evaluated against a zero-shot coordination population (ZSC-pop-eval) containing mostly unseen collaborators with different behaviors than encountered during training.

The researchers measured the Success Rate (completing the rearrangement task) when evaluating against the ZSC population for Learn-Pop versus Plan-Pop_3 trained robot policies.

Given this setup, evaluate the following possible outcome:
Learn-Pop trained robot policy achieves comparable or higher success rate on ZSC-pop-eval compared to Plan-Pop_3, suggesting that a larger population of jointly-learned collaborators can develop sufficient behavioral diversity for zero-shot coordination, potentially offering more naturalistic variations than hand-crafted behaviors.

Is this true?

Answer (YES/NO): NO